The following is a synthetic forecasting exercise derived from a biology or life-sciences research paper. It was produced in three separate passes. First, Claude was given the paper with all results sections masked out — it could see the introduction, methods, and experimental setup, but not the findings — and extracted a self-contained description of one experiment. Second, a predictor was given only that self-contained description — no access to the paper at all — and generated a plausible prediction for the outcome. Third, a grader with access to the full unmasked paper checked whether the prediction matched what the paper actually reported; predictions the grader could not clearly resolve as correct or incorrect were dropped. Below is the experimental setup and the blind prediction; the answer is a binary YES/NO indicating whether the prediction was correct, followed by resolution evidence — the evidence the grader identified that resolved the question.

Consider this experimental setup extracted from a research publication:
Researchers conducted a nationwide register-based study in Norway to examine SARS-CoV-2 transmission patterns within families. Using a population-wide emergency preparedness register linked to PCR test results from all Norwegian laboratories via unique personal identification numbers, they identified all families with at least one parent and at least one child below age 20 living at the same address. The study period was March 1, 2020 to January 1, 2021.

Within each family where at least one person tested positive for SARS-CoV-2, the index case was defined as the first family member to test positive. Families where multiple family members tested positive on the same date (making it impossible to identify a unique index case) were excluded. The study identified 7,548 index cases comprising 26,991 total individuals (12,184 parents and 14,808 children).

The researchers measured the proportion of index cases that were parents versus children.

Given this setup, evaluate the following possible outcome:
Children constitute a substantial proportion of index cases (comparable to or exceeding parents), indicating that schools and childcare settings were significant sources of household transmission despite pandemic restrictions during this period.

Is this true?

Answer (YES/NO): NO